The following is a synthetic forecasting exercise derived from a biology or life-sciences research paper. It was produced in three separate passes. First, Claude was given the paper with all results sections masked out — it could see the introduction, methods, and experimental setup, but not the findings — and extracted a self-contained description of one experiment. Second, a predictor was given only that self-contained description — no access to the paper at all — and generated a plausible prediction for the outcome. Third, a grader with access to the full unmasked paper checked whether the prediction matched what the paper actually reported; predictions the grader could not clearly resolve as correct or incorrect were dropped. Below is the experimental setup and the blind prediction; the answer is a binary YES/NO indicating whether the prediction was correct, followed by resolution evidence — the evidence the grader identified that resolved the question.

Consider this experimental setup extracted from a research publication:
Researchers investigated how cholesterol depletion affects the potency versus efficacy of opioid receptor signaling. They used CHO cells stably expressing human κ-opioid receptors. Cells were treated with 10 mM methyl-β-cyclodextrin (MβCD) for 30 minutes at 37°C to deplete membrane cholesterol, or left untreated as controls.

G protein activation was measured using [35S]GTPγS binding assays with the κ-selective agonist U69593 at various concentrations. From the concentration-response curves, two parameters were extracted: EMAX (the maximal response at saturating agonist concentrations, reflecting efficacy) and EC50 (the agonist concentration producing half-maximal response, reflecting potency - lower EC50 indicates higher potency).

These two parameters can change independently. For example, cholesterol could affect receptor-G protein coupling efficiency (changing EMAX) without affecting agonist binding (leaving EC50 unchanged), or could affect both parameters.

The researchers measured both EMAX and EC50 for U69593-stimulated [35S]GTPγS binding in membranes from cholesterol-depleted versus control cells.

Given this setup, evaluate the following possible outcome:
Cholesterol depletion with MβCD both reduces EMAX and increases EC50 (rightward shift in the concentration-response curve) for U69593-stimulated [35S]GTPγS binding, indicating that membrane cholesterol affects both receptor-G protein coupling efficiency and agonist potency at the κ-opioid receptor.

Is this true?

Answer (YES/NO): YES